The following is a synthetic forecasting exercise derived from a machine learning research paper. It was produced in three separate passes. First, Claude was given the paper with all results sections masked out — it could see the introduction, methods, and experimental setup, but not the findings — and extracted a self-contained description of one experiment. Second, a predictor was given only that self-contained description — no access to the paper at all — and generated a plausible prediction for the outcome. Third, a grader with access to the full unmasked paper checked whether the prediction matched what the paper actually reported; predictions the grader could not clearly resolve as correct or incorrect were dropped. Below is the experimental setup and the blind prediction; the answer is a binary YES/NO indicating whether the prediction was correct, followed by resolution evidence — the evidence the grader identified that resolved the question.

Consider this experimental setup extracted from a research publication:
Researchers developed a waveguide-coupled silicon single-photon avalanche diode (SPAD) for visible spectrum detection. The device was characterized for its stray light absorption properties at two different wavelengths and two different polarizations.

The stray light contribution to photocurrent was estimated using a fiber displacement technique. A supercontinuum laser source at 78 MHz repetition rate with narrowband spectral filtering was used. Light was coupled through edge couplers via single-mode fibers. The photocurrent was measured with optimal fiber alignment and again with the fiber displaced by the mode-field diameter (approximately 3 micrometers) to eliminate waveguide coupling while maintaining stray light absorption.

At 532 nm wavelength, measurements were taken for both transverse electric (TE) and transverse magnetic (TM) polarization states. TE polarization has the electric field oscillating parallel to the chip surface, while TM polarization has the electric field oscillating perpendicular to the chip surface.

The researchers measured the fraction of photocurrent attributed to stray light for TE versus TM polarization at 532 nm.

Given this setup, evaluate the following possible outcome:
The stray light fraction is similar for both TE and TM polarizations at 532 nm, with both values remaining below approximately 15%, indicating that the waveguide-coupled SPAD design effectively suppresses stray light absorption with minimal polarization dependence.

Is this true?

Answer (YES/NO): NO